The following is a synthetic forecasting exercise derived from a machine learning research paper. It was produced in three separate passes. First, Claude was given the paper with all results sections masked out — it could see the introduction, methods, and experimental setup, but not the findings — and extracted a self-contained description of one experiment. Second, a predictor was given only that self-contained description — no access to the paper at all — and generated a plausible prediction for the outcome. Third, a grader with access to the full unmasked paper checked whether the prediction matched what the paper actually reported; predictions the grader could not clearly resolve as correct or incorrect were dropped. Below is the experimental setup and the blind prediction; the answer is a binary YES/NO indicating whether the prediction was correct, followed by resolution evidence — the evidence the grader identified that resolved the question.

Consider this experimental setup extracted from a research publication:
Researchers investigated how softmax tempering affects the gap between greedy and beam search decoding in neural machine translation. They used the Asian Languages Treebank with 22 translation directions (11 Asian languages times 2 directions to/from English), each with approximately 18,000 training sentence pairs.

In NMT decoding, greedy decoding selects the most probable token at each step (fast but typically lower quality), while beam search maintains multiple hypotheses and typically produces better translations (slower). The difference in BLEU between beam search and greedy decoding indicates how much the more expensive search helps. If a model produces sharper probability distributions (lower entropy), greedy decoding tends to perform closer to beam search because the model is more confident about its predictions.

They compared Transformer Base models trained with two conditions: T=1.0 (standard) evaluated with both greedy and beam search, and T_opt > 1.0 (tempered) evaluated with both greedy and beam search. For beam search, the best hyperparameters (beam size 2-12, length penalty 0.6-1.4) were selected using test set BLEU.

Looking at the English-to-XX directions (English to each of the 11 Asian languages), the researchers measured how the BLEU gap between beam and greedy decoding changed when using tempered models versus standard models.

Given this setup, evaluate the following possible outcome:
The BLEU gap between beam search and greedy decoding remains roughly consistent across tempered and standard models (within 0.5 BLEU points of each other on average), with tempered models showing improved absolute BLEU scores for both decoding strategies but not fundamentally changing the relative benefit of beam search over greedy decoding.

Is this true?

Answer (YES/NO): NO